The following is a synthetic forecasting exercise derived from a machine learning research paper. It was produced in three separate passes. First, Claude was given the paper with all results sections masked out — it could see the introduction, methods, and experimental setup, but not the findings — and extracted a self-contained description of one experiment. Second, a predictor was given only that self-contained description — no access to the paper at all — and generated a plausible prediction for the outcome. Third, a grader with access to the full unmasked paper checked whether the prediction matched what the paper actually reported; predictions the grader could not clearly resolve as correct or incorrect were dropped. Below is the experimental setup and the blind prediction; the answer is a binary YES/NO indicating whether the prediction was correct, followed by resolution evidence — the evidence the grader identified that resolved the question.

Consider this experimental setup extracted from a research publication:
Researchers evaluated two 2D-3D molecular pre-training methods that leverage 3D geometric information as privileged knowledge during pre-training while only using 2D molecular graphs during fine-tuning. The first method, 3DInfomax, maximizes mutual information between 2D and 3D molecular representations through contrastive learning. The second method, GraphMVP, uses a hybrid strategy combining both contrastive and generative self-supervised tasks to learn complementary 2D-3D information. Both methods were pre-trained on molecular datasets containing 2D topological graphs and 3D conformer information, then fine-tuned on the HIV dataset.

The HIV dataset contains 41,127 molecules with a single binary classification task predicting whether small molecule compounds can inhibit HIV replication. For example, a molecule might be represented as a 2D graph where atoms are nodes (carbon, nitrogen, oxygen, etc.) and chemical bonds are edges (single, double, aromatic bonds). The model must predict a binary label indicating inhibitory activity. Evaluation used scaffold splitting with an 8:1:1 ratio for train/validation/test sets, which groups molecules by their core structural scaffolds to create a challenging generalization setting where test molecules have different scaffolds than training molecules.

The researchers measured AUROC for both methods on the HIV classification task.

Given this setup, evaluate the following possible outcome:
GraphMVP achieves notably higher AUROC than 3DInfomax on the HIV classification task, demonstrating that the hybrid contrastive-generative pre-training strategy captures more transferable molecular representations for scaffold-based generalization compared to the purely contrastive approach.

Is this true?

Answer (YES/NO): YES